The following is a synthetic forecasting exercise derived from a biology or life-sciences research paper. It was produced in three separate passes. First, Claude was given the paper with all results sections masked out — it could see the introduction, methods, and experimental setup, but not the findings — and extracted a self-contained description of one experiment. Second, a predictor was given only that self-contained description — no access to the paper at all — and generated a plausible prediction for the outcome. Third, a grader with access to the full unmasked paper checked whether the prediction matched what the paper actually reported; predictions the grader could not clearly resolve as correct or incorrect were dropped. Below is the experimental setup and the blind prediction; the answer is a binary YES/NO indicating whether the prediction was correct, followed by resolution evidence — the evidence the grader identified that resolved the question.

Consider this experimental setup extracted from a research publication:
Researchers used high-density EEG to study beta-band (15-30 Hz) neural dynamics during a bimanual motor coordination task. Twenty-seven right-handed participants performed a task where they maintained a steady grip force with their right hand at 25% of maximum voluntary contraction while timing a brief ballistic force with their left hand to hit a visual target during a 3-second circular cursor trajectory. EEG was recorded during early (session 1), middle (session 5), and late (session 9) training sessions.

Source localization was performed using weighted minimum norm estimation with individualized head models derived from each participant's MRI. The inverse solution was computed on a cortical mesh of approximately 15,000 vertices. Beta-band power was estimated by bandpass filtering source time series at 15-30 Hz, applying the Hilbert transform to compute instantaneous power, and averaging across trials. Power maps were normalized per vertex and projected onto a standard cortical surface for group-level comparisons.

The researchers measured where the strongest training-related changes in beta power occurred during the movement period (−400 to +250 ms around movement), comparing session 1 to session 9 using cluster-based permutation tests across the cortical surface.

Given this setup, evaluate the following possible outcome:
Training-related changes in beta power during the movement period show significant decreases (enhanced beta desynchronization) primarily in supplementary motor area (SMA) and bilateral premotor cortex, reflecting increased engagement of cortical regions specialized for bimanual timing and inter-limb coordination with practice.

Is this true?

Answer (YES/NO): NO